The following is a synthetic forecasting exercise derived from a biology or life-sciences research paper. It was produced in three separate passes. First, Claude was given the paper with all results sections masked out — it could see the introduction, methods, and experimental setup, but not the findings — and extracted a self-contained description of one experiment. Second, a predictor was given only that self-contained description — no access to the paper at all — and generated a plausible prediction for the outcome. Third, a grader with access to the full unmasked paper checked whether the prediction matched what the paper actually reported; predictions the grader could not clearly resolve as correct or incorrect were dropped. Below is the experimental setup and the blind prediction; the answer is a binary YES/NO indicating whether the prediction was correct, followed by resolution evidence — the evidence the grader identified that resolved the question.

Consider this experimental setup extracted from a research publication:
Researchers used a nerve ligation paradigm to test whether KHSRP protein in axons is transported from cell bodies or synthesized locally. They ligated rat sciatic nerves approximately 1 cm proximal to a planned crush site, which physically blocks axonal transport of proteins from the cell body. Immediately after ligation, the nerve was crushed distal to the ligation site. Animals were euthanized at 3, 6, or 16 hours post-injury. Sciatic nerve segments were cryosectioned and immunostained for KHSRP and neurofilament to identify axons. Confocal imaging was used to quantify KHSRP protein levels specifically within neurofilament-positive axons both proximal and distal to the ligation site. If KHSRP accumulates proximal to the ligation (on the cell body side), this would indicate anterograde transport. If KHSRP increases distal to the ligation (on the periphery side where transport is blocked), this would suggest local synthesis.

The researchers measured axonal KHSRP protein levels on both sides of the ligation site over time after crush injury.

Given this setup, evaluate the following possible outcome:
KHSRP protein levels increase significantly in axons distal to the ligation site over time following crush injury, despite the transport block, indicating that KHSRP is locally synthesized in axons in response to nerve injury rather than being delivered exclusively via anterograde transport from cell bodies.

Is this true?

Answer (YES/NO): YES